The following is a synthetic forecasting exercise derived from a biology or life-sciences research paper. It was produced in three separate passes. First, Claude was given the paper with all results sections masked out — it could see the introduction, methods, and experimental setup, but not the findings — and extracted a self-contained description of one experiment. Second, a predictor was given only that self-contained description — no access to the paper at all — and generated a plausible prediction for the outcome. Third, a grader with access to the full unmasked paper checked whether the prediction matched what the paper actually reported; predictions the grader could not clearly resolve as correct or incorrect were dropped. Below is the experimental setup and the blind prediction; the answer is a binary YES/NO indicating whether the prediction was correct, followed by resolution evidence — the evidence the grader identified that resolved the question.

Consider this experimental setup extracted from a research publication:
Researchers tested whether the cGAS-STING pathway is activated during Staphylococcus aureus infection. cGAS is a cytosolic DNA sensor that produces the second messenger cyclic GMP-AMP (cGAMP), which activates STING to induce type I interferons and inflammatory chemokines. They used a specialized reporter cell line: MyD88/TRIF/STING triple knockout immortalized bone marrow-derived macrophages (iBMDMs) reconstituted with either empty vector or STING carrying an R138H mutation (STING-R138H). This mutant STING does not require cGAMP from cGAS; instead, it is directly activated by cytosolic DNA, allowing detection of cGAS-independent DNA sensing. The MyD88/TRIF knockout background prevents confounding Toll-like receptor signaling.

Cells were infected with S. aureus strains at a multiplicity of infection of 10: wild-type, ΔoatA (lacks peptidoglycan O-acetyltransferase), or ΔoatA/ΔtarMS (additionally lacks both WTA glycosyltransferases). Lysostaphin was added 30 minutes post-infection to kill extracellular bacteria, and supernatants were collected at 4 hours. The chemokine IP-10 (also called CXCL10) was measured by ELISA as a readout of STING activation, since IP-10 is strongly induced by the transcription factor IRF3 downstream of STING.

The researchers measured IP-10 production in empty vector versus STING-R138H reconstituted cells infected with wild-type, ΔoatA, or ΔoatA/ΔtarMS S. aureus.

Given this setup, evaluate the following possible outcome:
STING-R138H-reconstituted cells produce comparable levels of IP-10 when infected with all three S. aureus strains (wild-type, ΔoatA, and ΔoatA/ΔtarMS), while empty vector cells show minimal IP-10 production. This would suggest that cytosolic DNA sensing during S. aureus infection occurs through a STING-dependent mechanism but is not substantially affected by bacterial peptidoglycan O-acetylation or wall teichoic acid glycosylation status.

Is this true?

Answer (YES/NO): NO